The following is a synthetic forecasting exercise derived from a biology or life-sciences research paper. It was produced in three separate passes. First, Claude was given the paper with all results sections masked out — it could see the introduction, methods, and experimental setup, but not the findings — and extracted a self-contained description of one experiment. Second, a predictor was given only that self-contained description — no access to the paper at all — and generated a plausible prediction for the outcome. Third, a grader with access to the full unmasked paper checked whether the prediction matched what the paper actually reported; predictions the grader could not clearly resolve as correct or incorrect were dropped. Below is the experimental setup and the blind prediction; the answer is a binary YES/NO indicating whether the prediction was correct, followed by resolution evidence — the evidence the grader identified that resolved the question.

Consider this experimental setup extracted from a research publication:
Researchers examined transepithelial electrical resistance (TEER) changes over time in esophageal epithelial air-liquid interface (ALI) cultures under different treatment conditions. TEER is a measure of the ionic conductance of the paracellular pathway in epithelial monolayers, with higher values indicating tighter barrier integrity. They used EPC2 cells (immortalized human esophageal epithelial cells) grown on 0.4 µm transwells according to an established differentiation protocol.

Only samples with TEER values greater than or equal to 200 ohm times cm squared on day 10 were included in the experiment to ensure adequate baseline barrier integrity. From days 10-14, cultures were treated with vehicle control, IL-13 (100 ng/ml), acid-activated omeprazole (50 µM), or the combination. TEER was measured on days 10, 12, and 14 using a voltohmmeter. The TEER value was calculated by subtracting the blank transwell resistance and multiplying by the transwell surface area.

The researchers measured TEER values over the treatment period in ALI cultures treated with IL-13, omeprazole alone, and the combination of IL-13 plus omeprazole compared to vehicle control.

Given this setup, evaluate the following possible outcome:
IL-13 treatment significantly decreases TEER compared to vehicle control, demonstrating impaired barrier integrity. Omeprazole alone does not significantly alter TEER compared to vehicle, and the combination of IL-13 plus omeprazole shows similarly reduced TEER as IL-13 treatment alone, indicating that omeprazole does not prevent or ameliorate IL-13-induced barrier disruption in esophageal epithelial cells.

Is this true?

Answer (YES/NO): NO